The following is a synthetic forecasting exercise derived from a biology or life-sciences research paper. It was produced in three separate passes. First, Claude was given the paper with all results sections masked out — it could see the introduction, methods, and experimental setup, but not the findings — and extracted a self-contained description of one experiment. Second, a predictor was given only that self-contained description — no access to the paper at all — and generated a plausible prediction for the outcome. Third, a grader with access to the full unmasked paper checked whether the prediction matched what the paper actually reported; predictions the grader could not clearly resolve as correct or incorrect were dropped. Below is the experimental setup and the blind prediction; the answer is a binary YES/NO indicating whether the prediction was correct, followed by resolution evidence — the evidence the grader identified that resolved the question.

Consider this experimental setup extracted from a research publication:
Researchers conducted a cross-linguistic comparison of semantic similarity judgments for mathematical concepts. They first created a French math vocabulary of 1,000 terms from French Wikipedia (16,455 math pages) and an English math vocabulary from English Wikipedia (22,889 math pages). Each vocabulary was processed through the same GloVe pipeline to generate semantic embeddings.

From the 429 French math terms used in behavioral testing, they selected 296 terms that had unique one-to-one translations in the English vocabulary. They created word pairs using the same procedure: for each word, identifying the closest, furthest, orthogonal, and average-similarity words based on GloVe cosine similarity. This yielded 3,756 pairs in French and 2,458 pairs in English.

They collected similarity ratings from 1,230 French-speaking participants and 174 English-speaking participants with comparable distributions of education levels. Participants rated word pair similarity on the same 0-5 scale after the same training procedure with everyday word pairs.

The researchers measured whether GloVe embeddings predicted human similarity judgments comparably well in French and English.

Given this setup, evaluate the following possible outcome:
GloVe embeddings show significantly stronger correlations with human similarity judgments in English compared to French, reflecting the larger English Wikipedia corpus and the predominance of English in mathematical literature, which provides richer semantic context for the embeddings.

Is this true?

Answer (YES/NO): NO